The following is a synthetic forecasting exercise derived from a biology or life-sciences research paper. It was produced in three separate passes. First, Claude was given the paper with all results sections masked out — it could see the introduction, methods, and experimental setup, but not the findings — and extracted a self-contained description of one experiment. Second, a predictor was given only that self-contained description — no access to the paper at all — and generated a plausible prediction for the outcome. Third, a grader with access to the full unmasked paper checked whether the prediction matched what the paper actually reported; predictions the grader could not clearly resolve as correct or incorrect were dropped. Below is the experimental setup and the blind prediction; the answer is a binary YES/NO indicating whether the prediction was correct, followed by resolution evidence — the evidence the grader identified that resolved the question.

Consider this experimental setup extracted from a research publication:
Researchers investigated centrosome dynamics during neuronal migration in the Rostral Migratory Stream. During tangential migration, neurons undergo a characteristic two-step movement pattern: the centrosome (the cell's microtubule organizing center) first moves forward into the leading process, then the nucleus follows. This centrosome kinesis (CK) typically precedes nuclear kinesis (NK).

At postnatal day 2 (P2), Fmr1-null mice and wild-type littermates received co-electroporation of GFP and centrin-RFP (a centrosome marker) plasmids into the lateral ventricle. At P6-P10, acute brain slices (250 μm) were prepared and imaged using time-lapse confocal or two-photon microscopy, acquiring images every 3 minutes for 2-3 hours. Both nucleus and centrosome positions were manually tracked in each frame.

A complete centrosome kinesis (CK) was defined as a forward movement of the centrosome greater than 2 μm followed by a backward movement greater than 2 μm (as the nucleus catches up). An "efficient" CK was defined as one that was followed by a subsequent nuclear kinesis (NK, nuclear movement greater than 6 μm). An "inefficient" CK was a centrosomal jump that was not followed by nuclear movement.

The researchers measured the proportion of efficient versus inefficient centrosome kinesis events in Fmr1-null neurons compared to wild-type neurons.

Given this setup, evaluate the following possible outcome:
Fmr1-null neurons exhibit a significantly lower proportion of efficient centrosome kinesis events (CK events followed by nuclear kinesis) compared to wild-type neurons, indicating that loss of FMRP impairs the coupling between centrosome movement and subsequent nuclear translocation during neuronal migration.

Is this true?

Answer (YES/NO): YES